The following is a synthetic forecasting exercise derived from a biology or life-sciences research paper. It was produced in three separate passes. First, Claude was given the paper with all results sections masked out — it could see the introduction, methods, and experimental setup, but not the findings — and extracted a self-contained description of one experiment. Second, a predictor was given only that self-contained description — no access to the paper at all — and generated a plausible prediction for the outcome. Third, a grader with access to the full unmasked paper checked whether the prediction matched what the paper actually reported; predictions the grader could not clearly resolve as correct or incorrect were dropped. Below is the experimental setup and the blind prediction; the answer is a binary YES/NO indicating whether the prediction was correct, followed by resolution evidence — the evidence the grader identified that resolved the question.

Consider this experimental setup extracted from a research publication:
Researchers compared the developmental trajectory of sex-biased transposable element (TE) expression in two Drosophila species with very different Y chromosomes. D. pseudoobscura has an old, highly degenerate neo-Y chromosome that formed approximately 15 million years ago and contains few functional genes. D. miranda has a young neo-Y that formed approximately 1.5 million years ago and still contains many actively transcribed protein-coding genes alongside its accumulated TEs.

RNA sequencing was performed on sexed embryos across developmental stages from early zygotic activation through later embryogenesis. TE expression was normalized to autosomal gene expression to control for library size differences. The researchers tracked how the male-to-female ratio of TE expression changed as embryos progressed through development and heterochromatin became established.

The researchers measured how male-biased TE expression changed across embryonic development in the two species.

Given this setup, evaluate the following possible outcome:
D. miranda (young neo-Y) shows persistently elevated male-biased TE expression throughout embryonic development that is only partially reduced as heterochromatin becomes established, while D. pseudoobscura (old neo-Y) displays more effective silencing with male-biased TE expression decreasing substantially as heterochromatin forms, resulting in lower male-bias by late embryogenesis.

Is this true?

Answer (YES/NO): NO